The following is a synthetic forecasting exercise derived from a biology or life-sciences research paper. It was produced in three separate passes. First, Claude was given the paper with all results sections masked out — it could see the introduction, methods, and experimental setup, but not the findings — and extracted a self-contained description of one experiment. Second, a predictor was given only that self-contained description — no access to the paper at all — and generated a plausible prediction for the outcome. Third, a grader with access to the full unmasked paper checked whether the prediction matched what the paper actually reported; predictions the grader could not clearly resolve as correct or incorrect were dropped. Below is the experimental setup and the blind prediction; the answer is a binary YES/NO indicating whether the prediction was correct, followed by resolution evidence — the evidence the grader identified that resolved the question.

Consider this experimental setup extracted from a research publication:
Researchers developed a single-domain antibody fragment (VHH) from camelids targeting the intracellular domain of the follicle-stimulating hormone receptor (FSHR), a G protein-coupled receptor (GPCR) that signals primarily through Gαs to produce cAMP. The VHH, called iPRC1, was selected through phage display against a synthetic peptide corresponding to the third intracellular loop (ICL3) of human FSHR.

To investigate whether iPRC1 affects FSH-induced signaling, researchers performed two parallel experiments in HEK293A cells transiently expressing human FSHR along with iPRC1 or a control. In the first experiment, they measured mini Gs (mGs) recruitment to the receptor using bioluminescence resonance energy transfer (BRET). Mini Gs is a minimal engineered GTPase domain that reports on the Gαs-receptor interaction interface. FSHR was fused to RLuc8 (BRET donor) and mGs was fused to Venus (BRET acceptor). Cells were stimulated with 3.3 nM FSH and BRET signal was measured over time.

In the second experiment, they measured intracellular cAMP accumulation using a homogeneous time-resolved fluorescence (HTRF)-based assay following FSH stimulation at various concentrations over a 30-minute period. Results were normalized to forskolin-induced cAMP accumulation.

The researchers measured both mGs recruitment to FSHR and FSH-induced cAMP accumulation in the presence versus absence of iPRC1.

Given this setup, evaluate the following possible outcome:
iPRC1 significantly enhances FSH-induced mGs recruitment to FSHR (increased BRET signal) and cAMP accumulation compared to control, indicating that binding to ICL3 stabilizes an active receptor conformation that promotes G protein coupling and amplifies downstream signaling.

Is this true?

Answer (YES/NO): NO